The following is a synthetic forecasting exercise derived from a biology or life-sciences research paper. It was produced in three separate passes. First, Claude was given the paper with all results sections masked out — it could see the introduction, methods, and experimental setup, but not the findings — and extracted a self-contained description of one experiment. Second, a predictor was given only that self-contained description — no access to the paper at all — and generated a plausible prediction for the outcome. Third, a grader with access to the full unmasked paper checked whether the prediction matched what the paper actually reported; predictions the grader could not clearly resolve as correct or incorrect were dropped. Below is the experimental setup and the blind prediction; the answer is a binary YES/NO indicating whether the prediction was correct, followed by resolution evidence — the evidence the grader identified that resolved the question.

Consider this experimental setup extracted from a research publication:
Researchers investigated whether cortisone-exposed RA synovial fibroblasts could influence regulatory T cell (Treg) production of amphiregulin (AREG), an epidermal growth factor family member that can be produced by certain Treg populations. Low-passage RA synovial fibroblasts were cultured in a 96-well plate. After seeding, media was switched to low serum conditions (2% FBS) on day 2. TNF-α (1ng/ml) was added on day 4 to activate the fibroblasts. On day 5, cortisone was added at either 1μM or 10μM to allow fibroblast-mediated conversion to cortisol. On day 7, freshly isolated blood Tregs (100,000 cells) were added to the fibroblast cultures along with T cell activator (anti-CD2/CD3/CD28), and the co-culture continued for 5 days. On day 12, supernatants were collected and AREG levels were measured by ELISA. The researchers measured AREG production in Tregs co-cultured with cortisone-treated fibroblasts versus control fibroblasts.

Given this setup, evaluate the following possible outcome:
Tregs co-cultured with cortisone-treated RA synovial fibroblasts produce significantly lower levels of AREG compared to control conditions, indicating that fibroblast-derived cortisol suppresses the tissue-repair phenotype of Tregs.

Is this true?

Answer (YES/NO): NO